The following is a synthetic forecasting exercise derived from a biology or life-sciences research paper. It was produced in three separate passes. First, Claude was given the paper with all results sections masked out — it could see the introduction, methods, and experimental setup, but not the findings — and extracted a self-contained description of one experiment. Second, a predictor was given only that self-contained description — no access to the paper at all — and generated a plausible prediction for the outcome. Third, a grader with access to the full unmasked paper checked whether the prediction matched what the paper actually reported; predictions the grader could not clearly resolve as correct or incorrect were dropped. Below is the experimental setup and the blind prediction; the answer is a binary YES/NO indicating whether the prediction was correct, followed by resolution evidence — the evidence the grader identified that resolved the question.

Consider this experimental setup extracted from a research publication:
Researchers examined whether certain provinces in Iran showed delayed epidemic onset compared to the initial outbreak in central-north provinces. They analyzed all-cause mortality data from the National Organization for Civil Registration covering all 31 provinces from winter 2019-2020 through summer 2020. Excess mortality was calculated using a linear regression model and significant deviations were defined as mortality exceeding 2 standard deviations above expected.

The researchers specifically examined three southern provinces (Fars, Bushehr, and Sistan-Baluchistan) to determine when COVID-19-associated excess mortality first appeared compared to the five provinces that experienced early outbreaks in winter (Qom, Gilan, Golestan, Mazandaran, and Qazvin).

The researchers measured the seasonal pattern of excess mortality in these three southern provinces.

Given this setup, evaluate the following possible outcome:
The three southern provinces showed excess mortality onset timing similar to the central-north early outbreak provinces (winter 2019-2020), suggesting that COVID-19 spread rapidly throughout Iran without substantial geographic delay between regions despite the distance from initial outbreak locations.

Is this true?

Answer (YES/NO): NO